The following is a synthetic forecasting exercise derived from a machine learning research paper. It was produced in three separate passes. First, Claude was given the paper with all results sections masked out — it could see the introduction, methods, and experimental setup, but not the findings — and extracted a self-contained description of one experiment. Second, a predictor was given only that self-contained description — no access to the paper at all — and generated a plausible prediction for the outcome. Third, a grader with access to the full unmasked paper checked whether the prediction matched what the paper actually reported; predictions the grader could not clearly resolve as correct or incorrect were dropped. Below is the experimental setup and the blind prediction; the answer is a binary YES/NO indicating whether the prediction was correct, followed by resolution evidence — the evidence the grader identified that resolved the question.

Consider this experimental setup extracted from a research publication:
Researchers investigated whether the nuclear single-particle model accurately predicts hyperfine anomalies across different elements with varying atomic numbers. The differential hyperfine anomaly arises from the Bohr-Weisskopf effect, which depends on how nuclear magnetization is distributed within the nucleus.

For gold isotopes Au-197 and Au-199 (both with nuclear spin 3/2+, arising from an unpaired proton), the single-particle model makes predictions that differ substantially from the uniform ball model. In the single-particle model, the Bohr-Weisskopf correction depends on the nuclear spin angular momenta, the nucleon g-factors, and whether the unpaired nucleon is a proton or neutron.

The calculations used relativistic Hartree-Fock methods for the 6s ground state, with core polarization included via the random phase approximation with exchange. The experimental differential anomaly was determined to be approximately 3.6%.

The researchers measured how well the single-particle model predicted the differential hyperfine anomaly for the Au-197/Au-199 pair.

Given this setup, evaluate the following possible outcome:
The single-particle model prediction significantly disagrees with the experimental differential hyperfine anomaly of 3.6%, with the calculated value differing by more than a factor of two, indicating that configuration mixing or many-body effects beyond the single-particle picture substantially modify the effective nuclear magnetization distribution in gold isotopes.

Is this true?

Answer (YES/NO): NO